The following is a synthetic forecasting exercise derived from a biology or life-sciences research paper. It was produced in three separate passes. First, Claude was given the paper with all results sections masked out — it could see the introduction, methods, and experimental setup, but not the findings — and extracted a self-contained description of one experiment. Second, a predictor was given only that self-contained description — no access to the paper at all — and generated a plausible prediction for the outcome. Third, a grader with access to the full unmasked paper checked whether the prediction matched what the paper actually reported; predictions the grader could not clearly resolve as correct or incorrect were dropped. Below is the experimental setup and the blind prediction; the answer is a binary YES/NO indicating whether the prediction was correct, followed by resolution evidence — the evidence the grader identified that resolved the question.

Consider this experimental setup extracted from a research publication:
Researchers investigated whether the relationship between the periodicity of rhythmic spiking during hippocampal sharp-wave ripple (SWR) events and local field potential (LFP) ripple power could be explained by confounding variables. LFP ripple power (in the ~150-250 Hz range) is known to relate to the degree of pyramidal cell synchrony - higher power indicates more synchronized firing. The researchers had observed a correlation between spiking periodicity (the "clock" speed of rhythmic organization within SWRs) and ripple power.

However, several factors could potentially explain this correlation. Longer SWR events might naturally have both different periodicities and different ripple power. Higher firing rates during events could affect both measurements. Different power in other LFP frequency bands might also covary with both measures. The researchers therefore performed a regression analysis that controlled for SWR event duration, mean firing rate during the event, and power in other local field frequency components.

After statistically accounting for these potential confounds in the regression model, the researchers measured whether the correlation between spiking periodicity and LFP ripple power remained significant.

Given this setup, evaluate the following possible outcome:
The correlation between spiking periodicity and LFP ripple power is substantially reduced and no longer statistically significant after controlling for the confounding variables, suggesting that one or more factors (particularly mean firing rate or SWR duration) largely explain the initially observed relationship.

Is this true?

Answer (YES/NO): NO